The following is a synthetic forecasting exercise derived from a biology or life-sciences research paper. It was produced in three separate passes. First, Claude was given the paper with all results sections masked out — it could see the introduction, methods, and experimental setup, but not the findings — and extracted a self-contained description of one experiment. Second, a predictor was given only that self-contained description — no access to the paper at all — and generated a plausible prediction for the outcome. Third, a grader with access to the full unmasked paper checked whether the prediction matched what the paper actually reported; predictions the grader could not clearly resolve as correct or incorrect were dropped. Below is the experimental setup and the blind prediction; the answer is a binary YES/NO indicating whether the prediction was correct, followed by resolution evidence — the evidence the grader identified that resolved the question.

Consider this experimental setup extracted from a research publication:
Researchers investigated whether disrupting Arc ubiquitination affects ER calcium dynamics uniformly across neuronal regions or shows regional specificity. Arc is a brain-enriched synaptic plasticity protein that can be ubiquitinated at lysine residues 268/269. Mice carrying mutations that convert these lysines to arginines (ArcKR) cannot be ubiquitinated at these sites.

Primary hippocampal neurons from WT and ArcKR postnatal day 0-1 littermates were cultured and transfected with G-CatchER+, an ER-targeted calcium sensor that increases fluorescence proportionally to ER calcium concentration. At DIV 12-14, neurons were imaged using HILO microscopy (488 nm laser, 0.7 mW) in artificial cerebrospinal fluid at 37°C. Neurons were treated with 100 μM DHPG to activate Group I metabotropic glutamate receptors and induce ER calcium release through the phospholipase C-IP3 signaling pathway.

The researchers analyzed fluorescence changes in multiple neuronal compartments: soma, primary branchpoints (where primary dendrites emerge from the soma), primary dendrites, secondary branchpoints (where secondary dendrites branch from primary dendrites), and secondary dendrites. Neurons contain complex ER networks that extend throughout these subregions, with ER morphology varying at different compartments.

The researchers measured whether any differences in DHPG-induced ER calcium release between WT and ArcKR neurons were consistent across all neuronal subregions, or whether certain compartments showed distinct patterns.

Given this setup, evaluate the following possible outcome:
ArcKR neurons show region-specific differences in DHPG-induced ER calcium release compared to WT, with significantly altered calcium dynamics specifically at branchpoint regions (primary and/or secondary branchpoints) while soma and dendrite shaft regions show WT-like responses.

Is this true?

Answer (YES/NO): NO